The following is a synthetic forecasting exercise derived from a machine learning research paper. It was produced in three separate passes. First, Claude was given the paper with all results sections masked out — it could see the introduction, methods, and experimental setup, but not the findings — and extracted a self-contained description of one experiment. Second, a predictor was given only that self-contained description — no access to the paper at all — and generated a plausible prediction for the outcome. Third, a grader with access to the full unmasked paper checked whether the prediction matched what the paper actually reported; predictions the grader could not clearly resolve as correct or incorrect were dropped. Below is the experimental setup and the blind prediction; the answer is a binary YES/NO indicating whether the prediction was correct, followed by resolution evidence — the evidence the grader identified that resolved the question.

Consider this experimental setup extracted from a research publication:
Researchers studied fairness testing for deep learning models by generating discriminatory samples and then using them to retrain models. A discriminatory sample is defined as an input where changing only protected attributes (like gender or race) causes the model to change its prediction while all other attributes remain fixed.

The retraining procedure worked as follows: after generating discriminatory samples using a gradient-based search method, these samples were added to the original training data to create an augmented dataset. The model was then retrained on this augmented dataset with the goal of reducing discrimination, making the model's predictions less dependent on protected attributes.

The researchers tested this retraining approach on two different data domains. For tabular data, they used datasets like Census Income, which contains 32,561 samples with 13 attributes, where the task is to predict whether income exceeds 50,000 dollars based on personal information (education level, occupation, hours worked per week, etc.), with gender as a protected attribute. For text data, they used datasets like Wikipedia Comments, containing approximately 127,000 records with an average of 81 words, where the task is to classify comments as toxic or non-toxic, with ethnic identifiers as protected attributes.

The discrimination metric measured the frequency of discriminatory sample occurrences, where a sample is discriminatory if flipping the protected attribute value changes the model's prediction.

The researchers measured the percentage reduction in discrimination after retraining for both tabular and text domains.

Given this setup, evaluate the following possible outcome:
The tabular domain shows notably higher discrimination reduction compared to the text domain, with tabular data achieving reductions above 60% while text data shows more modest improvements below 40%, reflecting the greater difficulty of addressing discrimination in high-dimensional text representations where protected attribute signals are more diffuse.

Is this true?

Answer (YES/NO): NO